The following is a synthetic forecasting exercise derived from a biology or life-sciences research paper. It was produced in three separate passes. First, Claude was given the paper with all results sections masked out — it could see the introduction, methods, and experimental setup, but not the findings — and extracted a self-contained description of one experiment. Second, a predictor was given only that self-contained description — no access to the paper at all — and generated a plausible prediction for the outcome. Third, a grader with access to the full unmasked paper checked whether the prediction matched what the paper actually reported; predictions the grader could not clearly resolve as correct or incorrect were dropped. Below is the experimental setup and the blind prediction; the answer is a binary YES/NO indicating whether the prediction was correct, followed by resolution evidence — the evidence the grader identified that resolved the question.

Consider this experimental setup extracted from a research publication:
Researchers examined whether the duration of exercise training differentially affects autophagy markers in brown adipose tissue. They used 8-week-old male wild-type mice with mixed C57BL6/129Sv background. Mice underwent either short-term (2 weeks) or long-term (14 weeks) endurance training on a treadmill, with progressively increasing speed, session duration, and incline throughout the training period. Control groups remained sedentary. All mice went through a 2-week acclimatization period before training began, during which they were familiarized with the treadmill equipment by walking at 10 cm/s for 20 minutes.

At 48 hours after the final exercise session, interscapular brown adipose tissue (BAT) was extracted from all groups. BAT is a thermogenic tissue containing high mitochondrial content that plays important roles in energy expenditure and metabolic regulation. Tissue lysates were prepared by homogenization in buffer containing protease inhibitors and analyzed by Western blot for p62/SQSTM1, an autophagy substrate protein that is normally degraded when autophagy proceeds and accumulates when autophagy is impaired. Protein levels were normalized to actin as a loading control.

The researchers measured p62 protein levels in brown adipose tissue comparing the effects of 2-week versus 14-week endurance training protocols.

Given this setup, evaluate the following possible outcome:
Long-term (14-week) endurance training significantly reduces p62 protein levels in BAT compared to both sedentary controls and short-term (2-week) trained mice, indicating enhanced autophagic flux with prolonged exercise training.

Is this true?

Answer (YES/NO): NO